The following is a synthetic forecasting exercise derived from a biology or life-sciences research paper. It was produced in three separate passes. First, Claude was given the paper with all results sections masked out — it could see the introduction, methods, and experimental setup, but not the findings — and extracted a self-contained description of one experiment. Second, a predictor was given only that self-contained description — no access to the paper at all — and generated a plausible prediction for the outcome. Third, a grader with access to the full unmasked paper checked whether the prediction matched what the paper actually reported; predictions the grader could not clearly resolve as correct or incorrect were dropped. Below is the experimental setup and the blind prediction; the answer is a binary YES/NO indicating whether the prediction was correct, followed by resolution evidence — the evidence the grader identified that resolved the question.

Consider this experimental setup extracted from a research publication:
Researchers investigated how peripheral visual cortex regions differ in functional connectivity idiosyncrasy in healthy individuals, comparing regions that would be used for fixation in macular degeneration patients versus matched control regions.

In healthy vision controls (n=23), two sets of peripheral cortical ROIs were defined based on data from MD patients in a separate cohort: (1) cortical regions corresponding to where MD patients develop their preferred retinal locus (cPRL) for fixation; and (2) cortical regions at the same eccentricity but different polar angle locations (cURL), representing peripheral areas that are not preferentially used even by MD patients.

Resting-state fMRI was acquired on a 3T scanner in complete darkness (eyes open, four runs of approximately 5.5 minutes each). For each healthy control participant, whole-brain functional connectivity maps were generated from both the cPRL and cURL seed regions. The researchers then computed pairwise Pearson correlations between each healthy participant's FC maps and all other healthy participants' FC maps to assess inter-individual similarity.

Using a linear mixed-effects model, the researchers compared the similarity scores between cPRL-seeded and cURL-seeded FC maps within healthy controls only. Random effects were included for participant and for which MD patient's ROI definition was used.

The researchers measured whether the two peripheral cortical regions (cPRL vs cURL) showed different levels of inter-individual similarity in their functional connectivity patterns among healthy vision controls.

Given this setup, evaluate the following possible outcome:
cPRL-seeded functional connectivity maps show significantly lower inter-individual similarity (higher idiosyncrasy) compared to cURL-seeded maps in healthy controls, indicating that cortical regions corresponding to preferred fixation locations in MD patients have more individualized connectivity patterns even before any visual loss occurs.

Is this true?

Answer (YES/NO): NO